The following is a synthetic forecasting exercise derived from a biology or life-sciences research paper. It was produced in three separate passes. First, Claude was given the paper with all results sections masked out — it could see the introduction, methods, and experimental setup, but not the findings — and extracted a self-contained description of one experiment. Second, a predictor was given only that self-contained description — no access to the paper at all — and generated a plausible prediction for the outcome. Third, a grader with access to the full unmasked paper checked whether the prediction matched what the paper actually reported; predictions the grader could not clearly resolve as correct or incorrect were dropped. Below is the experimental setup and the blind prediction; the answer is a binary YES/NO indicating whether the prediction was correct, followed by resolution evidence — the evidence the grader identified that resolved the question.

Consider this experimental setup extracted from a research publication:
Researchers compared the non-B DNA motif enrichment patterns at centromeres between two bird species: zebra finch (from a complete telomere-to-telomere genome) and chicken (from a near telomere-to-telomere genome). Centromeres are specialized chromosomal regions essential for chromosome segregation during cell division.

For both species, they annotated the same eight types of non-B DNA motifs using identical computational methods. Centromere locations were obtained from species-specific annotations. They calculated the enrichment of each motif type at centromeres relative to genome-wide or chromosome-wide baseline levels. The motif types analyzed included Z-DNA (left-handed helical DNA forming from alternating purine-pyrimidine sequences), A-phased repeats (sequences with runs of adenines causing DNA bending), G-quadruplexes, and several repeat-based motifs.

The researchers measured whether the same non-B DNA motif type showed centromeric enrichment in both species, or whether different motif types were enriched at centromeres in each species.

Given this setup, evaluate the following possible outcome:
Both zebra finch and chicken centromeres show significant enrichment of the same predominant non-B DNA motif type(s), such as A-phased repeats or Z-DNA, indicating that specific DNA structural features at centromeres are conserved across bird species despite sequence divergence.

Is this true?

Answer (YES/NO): NO